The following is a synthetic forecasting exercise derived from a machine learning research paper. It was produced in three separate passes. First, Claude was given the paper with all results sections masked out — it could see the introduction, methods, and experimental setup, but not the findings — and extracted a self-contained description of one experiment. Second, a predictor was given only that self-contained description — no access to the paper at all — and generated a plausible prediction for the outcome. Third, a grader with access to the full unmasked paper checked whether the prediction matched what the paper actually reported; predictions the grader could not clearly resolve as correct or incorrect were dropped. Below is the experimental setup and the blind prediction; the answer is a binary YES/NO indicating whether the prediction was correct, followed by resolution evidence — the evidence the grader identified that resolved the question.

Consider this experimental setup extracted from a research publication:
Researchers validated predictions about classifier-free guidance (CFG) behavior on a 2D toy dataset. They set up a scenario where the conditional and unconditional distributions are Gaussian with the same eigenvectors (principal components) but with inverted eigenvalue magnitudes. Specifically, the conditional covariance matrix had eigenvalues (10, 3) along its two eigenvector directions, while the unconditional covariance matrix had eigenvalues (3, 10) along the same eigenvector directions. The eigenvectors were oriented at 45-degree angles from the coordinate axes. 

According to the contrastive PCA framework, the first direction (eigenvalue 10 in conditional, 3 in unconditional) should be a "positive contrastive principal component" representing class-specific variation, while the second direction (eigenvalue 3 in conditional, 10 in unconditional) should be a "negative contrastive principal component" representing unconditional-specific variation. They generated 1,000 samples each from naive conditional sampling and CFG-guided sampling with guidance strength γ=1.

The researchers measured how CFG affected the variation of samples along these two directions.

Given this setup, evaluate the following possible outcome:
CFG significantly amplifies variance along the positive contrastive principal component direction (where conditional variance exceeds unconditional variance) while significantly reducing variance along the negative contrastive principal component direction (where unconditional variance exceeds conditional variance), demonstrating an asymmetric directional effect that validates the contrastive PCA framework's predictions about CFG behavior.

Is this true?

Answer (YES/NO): YES